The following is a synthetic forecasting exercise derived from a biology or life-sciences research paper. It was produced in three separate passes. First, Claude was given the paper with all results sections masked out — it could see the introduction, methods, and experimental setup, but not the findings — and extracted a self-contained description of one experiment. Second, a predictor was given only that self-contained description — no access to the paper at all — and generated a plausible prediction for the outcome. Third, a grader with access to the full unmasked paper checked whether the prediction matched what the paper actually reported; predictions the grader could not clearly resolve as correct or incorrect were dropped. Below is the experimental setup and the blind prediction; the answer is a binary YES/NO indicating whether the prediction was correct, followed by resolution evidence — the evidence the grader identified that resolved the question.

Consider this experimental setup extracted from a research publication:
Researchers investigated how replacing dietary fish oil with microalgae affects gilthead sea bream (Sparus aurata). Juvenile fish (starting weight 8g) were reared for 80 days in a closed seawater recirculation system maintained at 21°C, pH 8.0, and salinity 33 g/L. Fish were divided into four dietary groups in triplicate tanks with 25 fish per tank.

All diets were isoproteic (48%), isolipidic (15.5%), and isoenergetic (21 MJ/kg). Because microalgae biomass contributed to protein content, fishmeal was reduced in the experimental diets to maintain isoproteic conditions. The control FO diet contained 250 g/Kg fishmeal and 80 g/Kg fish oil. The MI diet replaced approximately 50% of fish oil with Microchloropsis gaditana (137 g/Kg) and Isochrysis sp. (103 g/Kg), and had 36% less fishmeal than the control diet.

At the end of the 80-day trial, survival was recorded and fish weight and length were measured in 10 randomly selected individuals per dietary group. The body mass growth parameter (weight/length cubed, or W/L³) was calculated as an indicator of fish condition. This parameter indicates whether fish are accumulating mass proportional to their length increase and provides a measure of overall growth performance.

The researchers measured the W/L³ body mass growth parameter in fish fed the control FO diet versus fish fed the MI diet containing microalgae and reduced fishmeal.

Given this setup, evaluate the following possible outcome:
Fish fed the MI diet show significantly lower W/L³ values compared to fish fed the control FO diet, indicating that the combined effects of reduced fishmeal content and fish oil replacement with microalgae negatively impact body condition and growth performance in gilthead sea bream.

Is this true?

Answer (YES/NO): NO